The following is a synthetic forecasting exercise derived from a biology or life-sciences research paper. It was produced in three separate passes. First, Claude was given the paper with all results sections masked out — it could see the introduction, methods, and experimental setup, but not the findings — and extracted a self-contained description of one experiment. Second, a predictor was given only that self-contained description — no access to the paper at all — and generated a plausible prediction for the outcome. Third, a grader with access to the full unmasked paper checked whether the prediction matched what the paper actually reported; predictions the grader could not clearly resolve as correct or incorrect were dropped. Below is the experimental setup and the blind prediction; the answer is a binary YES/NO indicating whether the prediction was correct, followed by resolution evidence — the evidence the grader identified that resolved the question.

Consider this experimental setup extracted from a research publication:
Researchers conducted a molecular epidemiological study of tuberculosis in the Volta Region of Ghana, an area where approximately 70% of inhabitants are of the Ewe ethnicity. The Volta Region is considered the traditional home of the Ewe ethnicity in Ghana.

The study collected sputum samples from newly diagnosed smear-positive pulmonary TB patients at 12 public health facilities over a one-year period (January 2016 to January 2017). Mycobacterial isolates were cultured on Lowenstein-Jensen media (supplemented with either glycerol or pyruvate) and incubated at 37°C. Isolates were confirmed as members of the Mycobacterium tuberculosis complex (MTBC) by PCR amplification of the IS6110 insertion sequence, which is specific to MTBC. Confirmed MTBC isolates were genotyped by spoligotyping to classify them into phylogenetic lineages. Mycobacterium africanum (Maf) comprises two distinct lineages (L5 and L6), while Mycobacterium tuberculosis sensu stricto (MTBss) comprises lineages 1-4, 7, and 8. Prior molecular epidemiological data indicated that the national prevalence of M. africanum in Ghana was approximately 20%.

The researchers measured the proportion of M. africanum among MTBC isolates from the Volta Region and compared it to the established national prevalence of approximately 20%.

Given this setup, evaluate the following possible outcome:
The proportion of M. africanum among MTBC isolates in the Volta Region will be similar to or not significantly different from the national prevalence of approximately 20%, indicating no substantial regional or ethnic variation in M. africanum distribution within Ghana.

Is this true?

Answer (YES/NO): NO